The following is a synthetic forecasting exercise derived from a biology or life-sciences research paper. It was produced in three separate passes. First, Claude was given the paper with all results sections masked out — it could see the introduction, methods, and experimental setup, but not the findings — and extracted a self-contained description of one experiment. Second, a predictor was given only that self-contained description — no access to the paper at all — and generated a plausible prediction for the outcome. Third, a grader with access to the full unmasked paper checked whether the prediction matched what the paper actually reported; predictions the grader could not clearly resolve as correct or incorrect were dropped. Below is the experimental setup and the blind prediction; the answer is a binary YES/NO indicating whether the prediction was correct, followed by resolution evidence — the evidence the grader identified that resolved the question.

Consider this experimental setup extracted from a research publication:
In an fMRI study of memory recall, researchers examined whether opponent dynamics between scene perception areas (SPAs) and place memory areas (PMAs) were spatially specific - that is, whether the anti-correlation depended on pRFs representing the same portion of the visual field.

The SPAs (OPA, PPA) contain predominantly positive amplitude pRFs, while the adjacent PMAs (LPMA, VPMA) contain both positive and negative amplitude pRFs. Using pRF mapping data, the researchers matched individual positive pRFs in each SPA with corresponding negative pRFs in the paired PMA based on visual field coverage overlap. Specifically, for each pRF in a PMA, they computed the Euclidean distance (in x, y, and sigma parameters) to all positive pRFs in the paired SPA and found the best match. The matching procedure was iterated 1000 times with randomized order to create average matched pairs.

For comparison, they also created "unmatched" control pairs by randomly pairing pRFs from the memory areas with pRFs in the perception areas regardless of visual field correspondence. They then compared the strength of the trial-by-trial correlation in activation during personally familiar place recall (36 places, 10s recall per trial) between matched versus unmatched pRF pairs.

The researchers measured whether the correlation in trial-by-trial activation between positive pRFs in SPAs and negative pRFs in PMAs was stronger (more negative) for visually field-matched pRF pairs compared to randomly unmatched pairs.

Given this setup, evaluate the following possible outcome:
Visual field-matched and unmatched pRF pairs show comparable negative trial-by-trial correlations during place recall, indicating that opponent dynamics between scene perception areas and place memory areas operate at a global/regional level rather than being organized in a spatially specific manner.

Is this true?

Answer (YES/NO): NO